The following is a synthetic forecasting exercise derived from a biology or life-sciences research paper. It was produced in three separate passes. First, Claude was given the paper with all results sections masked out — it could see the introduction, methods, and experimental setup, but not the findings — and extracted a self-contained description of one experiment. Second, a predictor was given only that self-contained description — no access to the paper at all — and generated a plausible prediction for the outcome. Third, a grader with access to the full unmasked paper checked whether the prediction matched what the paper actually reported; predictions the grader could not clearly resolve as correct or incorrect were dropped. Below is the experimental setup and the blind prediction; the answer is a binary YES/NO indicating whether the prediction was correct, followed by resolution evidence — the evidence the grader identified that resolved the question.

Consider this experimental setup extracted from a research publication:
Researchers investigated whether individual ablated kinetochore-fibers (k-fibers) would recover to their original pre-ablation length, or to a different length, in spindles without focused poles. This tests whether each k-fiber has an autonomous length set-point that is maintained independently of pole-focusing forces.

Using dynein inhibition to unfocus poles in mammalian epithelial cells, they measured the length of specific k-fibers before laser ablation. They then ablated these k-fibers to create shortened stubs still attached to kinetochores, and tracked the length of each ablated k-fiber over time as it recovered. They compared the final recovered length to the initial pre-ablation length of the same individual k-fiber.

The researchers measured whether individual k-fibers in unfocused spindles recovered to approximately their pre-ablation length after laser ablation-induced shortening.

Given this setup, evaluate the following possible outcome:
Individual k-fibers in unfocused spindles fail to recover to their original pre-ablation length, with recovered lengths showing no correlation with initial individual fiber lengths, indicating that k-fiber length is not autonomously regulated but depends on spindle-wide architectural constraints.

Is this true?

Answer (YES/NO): NO